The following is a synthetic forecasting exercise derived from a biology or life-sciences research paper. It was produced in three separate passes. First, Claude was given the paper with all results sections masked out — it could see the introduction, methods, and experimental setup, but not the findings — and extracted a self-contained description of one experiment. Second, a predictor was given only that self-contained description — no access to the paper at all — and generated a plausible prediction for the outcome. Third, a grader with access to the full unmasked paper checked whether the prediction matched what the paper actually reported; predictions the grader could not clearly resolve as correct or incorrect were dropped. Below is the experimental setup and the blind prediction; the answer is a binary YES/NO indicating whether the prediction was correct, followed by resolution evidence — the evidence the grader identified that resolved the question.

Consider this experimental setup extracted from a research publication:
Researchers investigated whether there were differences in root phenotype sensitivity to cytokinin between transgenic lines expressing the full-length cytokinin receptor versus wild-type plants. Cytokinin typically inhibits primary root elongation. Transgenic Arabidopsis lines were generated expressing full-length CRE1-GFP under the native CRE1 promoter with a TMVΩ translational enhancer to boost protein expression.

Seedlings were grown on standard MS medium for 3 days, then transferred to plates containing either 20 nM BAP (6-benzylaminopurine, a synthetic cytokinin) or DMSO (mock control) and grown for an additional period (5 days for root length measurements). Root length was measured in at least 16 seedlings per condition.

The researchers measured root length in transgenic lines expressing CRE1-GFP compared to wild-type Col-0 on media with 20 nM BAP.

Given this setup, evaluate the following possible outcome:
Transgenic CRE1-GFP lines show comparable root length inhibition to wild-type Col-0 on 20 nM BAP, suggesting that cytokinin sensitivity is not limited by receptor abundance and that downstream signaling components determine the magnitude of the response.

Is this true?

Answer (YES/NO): YES